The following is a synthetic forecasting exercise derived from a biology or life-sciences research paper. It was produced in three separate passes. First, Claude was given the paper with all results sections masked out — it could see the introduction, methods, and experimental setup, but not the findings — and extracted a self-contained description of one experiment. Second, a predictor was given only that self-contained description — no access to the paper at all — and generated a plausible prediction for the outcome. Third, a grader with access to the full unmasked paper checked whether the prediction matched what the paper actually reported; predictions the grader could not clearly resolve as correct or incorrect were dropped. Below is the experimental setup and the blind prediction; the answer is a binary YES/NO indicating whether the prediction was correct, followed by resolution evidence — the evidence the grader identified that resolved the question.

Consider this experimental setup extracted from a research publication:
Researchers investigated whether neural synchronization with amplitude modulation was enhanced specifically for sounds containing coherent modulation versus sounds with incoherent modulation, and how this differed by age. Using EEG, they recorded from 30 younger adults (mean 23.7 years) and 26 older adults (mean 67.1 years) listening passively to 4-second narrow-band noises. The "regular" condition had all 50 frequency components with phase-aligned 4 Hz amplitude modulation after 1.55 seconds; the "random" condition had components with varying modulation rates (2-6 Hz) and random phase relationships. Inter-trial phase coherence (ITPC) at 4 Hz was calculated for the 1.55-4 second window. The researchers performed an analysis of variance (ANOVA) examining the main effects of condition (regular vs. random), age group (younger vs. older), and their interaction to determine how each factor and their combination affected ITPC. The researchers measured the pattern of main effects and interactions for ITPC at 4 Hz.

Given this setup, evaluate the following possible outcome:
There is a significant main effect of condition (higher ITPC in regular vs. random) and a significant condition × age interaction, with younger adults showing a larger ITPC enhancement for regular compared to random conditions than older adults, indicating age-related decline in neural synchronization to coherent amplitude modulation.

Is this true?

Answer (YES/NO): NO